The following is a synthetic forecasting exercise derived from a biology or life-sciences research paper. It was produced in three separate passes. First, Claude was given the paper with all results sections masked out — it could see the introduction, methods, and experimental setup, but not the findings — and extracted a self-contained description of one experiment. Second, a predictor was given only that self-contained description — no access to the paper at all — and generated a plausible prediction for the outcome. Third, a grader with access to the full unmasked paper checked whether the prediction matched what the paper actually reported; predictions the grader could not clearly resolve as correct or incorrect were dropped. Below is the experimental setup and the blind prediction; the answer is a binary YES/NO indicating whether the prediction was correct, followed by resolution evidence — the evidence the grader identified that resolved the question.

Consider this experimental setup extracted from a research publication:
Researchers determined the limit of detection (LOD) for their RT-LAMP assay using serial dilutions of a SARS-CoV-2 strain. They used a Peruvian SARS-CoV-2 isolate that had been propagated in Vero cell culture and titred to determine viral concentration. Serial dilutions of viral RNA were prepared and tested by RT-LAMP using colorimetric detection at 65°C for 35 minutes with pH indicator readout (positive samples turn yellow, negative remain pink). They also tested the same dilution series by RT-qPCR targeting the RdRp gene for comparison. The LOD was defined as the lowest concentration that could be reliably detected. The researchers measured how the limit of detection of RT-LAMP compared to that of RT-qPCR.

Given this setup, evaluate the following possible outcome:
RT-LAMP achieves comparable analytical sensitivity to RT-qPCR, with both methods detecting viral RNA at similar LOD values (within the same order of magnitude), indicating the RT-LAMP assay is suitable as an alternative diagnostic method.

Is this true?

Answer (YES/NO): NO